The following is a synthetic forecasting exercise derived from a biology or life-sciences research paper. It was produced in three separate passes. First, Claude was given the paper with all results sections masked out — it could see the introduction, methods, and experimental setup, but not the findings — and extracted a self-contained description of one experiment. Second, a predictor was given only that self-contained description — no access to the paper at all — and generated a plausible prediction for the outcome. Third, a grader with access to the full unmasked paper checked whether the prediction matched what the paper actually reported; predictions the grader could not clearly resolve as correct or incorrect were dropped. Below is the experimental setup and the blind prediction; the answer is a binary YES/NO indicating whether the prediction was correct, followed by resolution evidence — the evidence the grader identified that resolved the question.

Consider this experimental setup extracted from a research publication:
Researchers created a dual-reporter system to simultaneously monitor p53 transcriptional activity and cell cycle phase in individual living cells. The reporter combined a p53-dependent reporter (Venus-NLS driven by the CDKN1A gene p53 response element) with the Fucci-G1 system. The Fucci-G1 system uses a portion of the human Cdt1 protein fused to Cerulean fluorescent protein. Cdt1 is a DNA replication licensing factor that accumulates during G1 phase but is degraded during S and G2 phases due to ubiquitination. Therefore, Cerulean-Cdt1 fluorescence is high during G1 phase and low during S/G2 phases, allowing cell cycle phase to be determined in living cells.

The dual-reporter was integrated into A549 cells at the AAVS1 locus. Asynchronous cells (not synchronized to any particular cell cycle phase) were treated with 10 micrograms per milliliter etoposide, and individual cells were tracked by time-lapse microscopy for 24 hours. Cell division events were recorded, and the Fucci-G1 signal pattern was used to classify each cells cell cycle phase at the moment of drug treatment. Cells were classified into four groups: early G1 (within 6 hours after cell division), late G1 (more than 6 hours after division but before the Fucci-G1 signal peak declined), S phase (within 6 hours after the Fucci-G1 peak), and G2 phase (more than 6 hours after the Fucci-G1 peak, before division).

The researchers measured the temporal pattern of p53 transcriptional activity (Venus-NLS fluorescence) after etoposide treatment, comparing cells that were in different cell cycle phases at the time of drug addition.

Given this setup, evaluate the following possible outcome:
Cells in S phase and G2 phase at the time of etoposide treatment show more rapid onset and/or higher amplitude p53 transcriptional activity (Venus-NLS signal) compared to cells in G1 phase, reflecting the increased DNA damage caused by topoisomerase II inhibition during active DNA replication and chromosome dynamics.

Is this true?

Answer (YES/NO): YES